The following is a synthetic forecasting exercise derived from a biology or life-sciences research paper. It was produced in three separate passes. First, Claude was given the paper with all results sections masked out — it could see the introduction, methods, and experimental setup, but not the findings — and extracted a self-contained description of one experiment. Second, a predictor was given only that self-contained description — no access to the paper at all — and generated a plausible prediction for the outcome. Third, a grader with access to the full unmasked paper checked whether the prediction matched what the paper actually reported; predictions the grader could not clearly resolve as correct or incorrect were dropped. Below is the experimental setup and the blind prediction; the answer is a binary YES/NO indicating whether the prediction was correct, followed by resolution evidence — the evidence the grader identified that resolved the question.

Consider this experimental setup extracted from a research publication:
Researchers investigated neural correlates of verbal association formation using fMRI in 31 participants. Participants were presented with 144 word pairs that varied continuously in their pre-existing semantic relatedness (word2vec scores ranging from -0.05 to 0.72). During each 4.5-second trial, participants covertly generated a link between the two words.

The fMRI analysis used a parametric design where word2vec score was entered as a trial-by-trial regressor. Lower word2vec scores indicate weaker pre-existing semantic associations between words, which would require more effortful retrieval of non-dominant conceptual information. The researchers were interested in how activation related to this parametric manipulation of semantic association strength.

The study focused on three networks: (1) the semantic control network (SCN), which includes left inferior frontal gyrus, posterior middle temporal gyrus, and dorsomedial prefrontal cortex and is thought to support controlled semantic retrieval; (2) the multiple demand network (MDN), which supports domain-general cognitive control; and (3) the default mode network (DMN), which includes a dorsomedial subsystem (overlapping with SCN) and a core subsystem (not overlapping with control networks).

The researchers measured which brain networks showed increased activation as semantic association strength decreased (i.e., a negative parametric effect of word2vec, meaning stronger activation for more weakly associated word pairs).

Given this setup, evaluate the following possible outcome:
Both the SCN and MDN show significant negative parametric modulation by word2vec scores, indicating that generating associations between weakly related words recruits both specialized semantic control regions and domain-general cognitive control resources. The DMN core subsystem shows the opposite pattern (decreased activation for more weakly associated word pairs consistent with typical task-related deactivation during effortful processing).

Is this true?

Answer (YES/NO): NO